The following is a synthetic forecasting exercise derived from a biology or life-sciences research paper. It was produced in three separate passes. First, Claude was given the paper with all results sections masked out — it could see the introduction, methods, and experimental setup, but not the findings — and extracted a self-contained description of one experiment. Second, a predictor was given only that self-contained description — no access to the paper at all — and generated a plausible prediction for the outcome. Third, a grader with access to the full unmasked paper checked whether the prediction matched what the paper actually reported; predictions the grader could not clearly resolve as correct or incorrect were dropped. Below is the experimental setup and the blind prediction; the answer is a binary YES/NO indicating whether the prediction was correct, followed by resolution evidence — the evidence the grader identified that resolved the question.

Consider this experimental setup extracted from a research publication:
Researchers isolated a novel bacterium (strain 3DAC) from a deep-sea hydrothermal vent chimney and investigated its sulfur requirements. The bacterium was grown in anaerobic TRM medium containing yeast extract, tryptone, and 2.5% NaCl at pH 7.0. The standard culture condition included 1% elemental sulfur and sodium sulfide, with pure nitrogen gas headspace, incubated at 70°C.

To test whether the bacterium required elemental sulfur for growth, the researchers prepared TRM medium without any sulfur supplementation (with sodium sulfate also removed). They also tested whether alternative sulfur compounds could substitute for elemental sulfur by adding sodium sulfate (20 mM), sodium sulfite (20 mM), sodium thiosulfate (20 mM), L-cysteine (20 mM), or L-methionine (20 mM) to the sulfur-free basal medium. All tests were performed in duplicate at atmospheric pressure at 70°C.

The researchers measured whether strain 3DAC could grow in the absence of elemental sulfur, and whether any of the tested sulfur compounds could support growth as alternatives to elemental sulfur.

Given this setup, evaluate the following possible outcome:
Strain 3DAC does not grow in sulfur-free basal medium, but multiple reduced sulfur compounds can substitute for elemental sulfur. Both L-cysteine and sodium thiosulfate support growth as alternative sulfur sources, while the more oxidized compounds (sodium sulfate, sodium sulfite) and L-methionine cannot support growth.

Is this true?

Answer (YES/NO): NO